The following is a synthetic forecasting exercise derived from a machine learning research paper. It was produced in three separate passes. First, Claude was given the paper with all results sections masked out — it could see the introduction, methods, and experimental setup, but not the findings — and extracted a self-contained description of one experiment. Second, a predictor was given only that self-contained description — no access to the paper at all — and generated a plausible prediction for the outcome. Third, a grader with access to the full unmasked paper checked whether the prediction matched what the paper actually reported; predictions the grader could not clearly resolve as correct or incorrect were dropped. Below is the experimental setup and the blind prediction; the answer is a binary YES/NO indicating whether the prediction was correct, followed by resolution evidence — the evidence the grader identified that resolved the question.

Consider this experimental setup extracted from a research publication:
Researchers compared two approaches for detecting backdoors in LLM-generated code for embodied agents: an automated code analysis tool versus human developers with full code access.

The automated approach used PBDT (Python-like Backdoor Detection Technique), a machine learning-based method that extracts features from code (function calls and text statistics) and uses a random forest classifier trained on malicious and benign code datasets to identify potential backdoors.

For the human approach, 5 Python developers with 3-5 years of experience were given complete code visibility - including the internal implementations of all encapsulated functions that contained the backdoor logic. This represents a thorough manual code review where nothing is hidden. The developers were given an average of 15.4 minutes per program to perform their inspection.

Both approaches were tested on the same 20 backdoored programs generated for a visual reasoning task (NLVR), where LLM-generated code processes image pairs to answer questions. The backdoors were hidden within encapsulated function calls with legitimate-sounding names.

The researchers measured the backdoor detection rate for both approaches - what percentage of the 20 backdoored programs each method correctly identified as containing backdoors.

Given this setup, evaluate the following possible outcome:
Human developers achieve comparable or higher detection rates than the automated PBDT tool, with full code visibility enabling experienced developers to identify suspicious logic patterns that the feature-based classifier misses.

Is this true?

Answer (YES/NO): YES